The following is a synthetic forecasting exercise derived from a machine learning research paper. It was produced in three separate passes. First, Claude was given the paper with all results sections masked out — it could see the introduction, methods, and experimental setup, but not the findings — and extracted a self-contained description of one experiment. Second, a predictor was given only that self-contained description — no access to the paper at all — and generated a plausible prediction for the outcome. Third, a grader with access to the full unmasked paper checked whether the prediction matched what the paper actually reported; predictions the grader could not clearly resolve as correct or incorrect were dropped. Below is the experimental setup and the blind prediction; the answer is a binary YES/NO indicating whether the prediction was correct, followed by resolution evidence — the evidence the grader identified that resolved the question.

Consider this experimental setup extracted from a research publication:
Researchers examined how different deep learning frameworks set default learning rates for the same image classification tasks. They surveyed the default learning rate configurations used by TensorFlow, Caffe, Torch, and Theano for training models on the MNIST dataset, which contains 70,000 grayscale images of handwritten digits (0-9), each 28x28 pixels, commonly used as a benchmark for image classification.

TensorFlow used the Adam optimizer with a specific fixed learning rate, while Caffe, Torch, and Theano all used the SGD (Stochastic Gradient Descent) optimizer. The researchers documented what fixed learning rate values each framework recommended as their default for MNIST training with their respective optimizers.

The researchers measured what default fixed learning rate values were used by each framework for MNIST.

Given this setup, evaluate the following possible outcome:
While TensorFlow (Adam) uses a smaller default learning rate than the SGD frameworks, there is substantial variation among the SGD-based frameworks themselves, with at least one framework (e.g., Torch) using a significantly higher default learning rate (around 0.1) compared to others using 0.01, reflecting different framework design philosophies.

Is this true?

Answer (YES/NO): NO